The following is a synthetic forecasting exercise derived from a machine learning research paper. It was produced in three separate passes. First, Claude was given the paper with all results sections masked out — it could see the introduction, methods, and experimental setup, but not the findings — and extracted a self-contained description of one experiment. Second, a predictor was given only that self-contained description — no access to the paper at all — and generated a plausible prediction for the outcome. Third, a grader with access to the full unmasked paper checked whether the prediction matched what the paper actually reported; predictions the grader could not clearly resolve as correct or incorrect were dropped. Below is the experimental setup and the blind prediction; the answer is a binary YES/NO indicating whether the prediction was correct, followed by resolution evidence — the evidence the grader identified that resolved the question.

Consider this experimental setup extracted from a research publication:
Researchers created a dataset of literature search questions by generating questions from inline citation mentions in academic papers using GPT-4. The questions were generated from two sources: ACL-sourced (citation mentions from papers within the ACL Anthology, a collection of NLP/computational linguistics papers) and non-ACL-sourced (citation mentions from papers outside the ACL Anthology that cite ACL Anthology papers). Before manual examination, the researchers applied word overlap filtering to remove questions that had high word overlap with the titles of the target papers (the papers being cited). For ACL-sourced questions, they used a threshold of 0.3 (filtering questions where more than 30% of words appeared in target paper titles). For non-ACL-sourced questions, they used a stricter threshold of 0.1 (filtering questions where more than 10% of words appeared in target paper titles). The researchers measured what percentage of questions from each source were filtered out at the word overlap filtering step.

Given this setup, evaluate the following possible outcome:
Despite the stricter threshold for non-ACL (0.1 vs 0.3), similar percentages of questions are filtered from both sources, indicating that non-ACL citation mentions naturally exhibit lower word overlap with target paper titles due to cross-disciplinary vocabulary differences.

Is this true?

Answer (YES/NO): NO